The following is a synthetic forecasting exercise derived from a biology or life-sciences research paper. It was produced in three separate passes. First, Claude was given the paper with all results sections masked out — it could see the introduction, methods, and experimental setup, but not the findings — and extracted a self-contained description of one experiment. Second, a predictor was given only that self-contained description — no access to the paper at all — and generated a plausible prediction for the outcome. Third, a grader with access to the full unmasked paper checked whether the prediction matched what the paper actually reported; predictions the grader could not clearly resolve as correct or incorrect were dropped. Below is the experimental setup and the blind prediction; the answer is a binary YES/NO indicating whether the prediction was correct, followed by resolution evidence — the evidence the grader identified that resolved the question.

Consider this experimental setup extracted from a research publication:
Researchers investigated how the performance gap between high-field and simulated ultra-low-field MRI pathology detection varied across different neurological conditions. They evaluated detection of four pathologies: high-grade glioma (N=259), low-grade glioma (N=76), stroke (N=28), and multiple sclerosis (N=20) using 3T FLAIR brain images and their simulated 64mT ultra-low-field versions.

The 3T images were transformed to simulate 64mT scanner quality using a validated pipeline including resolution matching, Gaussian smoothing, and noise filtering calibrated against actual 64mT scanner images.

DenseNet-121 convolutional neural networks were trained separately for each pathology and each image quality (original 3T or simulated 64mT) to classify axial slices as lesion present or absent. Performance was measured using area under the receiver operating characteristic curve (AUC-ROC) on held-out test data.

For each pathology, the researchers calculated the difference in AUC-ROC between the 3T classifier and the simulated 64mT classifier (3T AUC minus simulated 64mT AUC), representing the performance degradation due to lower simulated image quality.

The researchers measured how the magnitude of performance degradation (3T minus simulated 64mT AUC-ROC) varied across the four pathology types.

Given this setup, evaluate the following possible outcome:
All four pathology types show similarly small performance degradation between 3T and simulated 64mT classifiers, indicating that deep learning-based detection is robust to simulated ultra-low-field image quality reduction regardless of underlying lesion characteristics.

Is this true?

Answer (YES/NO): NO